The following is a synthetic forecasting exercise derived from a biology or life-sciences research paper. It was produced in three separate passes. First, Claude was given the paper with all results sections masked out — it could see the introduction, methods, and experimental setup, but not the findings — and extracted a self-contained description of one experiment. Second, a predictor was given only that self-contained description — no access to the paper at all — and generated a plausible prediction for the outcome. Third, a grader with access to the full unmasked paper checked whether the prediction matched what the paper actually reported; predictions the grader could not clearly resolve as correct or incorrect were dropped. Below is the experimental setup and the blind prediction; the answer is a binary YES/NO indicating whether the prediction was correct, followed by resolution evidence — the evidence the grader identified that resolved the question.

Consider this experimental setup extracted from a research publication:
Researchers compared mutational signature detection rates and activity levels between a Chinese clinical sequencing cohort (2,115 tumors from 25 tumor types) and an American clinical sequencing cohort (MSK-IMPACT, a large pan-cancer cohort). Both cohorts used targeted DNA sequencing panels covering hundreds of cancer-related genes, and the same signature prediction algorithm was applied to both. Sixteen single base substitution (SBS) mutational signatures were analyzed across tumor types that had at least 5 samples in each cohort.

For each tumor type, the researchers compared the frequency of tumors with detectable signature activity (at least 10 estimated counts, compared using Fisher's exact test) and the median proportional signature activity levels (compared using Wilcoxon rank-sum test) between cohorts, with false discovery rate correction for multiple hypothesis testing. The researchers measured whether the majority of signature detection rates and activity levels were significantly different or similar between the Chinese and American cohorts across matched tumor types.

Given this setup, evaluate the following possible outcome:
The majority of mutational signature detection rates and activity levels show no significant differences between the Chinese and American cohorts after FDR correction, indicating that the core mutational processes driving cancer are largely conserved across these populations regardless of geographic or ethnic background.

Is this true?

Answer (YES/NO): YES